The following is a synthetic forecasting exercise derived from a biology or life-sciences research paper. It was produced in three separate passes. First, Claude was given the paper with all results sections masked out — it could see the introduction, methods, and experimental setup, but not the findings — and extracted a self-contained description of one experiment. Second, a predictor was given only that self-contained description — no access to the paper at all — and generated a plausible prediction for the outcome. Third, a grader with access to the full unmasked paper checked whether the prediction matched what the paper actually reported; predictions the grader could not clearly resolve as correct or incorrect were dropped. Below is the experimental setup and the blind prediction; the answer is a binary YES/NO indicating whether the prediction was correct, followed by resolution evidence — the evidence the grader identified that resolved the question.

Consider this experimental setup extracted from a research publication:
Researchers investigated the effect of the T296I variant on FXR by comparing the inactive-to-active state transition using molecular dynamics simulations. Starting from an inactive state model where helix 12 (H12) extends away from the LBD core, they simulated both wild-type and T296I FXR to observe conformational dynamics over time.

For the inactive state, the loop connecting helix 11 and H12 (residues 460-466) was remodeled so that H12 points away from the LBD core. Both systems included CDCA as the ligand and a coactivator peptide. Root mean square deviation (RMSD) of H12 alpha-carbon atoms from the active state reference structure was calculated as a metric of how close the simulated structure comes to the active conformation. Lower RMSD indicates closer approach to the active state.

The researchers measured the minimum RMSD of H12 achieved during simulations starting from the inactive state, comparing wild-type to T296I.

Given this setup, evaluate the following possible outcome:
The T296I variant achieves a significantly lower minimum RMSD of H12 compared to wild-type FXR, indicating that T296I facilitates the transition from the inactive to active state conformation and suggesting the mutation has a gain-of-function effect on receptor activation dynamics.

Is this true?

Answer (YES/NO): NO